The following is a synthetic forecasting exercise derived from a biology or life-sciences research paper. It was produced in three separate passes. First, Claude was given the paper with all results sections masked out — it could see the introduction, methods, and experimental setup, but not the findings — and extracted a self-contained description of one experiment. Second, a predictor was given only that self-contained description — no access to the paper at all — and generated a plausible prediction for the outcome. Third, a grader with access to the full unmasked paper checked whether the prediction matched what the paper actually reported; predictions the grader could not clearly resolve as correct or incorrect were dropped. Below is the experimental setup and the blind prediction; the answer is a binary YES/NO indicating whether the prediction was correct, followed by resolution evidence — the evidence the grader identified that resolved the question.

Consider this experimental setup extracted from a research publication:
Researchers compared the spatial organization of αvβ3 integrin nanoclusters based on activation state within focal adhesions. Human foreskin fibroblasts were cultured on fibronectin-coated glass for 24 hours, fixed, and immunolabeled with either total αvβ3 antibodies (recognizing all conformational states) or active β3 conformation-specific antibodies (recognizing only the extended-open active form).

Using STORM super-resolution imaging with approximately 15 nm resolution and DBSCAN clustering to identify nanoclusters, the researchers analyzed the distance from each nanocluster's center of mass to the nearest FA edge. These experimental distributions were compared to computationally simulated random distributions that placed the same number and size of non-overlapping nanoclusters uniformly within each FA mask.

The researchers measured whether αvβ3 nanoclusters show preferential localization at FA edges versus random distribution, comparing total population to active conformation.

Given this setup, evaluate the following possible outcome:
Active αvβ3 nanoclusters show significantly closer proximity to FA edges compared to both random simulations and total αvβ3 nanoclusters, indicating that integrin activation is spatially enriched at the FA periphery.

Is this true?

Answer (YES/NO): NO